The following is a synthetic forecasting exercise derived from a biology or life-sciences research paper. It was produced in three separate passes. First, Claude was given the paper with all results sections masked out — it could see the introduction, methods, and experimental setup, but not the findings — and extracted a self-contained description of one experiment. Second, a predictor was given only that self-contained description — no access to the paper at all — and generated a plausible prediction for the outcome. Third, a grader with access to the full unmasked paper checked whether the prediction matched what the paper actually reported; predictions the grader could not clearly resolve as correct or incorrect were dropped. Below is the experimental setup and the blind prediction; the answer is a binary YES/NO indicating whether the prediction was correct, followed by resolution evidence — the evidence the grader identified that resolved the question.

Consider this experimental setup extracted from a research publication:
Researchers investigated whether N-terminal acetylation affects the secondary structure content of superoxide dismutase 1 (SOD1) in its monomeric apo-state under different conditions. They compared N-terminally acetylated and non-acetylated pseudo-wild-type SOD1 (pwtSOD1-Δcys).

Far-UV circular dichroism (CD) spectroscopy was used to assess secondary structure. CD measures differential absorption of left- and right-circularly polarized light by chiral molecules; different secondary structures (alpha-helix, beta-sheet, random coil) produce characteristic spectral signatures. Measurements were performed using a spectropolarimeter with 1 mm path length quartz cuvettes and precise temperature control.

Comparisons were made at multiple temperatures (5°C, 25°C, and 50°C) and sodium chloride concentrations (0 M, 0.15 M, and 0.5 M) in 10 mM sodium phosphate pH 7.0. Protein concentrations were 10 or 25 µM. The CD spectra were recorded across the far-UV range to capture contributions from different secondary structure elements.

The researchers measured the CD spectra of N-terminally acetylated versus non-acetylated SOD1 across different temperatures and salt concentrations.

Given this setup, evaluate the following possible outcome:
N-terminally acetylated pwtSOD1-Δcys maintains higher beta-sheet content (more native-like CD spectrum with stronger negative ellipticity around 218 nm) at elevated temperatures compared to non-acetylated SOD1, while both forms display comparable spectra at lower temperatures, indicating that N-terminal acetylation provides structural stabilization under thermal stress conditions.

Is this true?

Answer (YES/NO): NO